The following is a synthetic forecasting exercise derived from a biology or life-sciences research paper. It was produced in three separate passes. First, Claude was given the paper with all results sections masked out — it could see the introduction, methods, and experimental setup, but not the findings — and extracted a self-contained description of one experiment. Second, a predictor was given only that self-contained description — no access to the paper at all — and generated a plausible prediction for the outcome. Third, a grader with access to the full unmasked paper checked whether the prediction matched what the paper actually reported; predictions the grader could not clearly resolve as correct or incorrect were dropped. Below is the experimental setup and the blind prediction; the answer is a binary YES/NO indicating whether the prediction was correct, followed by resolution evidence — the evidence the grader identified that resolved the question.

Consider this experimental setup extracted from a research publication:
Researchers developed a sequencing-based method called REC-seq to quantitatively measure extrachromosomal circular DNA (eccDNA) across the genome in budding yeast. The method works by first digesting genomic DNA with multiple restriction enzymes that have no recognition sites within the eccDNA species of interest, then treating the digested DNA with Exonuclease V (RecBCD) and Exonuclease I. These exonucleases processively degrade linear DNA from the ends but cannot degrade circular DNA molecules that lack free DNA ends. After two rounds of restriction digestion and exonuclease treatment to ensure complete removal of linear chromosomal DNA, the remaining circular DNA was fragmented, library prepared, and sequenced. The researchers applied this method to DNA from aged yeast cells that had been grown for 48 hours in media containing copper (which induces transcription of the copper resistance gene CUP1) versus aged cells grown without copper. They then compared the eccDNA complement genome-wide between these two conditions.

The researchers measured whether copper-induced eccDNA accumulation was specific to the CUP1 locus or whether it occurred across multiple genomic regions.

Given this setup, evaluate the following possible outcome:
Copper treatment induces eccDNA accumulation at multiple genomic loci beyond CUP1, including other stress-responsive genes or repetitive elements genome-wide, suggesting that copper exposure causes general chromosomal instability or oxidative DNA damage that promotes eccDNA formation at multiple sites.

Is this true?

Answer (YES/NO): NO